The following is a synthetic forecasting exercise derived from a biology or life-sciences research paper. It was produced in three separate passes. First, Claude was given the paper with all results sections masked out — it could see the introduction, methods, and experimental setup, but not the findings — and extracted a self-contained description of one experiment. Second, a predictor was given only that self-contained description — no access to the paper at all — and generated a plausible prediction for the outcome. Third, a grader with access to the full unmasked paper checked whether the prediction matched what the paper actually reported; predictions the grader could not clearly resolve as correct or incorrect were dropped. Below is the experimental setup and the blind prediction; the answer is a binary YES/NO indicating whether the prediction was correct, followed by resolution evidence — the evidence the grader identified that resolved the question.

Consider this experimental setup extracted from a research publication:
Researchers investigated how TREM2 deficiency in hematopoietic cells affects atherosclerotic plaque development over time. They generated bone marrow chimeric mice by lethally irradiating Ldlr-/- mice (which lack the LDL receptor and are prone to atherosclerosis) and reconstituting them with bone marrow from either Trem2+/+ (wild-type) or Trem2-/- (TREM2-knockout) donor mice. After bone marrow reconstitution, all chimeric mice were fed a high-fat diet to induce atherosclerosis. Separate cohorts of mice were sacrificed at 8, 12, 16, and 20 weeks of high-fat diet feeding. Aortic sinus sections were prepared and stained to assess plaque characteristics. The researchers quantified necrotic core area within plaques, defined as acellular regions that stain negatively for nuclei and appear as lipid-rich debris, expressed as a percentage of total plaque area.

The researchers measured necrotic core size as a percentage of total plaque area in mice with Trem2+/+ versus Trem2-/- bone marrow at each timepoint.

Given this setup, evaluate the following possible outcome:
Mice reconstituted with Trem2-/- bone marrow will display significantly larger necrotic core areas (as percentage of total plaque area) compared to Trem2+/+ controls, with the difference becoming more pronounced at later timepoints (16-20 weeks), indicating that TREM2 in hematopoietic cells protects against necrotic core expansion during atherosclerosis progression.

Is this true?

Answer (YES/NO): NO